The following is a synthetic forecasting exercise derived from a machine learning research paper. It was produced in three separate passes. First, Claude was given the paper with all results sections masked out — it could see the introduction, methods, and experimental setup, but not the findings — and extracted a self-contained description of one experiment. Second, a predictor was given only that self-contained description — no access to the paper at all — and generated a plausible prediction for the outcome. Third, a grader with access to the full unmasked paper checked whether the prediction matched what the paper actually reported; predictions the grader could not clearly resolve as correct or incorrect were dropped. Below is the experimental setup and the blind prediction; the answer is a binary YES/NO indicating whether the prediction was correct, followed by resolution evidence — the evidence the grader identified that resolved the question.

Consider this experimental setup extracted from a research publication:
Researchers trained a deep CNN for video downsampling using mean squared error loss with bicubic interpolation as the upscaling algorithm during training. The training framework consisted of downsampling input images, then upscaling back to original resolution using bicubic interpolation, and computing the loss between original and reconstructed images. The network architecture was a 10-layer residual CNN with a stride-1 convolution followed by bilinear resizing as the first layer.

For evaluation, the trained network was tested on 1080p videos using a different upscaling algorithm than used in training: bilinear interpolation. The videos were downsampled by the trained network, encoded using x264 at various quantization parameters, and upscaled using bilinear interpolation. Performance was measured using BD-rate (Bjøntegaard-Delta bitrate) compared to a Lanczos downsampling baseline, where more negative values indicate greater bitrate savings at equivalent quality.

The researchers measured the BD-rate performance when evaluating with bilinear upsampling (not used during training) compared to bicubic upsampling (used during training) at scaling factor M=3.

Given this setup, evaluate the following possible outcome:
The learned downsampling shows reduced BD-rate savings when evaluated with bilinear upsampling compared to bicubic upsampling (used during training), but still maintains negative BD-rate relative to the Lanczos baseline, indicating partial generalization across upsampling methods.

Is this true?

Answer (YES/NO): NO